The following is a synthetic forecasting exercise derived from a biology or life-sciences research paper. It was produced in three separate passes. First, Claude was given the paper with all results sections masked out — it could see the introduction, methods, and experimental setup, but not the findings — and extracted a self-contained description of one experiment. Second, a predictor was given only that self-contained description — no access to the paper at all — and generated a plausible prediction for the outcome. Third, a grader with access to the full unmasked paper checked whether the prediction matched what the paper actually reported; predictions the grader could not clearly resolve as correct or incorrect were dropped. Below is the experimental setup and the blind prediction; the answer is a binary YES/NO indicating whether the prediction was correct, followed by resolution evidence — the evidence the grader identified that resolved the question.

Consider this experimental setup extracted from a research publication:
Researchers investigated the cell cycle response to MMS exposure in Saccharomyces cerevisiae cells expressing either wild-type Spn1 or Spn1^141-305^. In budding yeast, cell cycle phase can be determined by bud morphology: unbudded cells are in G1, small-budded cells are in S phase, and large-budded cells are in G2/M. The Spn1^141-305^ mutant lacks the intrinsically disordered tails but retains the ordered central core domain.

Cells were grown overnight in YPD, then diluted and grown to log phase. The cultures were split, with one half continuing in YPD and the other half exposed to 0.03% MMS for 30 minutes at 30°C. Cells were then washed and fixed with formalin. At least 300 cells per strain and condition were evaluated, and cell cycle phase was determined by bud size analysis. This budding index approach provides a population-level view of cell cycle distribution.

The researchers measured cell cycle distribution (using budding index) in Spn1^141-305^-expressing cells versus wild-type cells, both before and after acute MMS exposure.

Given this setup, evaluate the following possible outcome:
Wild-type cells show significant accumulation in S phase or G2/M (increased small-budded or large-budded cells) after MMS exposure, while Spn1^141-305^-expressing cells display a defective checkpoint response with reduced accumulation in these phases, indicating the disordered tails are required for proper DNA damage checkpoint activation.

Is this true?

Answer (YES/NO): NO